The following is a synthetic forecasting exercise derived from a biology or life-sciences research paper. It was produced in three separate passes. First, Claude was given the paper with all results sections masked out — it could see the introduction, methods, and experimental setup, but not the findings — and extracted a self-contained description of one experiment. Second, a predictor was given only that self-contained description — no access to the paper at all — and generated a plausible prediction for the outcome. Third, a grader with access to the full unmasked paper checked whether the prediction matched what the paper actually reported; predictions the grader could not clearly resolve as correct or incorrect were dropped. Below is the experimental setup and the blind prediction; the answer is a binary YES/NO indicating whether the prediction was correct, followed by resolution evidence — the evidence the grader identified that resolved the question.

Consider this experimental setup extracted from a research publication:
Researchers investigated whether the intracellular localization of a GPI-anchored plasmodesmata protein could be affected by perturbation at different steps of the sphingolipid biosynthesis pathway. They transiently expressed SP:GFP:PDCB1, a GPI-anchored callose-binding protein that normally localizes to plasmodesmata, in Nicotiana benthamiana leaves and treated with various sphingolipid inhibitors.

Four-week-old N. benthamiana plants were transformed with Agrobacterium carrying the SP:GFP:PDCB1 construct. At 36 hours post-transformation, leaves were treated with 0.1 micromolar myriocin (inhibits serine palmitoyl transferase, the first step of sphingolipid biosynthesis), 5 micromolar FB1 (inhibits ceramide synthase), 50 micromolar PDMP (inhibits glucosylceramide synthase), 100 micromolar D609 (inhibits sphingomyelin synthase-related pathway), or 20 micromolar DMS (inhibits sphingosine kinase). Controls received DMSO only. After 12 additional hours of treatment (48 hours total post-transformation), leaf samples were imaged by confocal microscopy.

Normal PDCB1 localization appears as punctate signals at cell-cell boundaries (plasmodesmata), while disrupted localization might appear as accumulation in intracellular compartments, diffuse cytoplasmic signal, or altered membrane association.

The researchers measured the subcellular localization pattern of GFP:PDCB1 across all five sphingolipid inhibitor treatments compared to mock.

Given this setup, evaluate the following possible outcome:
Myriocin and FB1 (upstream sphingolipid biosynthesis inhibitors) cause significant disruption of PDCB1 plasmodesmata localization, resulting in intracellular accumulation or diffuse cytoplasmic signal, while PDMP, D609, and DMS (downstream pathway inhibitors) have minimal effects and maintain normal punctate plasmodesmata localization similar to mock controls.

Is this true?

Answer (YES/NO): NO